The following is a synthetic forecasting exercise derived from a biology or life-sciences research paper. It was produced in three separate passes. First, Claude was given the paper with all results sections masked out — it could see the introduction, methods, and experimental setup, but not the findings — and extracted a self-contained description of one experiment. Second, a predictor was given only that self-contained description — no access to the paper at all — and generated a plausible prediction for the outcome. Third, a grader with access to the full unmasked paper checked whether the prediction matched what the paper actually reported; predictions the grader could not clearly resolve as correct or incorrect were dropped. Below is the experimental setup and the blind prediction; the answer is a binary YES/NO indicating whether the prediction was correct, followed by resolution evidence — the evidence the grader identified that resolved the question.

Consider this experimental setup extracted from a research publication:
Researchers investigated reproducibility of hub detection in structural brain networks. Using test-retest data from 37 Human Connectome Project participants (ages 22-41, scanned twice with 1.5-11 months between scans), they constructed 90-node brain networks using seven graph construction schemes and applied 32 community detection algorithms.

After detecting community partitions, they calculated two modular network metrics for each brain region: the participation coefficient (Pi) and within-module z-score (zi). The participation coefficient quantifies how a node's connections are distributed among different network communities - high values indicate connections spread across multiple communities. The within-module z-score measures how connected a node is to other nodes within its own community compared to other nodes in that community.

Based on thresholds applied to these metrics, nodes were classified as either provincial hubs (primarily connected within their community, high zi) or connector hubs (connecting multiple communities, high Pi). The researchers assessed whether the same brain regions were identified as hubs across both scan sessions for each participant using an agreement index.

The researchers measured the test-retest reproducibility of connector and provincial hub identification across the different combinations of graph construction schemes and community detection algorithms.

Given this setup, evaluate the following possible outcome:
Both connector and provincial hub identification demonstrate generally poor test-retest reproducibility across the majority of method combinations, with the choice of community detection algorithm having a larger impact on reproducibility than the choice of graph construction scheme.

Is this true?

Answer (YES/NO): NO